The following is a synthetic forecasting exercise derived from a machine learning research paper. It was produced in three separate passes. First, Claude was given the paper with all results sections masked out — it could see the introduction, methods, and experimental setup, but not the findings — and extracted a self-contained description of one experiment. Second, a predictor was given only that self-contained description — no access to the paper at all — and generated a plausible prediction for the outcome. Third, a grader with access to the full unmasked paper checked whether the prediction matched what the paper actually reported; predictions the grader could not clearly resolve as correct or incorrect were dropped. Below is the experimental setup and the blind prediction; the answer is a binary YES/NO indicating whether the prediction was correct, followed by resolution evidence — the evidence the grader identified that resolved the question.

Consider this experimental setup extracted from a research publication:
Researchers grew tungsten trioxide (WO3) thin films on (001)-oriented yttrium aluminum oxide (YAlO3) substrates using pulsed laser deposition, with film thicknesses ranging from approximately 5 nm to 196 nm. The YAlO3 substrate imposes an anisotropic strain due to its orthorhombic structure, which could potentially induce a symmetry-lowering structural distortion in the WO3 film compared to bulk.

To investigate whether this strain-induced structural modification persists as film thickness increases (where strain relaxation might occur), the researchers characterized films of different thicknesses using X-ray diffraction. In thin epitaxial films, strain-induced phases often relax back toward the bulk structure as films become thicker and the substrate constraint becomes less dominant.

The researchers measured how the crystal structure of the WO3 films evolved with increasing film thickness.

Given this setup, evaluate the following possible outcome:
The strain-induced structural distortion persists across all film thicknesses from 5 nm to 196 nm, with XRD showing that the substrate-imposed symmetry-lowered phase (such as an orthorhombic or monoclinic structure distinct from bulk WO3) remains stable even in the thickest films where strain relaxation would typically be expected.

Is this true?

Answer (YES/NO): NO